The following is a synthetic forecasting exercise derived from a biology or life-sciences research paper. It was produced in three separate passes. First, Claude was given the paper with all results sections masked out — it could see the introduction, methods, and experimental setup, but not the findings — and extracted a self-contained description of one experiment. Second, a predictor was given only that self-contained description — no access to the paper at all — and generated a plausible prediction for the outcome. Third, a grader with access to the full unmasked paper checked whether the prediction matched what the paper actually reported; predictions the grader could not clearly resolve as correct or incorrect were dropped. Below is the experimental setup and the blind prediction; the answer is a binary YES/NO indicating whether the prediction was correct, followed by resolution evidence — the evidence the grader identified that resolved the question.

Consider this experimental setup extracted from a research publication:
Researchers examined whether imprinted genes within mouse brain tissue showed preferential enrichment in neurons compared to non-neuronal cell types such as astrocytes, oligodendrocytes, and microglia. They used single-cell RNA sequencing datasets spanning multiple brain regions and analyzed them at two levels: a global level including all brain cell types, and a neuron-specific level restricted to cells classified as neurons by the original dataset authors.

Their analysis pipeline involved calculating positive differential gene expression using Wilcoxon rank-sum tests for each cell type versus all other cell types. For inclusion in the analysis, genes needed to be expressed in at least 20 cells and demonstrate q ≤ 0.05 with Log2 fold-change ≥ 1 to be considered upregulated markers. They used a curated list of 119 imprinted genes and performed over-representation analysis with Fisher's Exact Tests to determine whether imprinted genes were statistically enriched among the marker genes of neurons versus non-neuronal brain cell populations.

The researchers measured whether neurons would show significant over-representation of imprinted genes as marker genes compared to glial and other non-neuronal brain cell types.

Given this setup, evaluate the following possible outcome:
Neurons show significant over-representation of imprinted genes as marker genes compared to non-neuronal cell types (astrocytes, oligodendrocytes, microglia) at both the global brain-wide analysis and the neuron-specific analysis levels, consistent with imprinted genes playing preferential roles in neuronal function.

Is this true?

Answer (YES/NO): YES